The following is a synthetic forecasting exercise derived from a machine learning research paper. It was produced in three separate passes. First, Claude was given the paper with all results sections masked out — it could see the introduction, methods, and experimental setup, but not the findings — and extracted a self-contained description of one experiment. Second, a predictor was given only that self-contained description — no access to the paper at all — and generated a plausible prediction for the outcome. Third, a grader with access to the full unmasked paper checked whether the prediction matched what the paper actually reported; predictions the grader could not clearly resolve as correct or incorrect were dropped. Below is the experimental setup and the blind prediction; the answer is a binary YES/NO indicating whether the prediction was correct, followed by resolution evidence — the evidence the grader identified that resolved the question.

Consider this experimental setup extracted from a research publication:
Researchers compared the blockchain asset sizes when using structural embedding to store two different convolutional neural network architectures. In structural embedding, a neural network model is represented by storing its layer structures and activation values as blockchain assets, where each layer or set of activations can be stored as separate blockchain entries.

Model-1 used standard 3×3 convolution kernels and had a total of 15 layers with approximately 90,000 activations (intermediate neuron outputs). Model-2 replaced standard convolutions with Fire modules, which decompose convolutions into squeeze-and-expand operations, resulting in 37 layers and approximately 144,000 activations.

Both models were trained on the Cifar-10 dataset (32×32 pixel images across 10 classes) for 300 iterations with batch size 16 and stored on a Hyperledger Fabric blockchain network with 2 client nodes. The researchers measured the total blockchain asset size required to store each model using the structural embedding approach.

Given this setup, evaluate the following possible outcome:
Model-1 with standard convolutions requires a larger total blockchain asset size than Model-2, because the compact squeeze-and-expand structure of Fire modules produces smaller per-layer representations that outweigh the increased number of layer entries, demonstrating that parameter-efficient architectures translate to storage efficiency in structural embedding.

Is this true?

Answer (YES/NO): YES